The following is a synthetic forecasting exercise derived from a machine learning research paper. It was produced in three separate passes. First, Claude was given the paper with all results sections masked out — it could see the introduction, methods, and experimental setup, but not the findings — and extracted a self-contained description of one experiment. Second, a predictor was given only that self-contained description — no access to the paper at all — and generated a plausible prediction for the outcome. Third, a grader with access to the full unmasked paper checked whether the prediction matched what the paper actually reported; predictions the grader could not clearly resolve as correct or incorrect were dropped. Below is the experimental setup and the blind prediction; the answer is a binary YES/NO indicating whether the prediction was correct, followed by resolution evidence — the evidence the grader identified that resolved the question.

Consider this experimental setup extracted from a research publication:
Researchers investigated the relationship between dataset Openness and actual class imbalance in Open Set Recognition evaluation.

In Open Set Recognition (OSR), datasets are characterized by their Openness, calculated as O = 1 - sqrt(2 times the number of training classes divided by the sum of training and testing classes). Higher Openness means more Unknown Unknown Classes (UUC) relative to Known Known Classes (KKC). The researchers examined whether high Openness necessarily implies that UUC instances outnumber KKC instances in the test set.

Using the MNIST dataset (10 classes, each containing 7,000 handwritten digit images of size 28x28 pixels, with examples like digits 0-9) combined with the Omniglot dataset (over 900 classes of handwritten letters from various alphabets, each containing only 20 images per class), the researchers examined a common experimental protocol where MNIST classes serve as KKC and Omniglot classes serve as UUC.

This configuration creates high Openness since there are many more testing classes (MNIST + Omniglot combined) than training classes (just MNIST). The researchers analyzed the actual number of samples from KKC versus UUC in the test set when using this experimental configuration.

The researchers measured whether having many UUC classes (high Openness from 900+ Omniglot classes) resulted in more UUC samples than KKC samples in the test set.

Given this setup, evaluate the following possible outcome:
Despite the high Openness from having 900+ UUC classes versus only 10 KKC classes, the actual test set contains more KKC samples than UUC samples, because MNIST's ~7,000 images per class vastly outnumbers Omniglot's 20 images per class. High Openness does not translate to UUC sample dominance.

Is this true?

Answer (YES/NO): YES